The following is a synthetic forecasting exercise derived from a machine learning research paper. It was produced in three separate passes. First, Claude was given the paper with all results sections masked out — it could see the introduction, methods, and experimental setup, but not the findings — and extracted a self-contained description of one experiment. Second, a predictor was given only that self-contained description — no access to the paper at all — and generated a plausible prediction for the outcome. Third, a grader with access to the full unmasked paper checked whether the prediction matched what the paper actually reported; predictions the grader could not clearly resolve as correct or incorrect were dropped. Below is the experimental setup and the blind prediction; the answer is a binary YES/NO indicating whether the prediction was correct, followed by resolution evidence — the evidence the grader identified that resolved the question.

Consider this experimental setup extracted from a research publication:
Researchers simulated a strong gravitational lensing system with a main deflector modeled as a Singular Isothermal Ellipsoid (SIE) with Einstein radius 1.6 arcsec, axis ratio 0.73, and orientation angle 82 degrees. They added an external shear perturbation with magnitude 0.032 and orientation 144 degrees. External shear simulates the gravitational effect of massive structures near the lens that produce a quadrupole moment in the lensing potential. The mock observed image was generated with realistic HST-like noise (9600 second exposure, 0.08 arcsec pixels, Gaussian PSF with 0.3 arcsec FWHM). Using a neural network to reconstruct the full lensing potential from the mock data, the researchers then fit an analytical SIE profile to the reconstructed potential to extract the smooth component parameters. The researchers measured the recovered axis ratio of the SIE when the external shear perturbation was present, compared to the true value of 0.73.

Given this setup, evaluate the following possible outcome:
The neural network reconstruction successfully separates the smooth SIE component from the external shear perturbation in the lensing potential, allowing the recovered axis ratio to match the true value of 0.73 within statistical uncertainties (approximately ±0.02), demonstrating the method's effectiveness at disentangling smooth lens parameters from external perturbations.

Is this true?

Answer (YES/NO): NO